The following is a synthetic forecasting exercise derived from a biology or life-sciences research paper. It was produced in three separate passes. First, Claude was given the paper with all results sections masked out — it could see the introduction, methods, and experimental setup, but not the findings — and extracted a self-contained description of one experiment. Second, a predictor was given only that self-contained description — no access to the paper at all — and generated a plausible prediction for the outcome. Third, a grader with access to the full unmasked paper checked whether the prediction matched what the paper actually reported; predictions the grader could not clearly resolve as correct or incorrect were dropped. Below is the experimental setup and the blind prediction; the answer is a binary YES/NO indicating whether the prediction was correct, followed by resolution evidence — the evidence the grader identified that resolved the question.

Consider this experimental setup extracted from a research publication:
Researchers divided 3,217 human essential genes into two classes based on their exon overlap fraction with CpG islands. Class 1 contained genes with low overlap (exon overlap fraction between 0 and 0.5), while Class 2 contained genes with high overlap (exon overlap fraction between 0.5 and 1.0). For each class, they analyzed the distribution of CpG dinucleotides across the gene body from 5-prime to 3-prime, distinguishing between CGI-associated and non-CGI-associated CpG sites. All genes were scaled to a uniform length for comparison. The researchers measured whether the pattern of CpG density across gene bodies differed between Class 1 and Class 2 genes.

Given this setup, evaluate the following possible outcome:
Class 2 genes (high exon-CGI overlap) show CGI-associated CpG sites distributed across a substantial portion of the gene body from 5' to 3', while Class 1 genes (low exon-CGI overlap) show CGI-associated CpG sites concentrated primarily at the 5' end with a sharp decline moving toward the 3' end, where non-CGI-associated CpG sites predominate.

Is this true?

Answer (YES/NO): NO